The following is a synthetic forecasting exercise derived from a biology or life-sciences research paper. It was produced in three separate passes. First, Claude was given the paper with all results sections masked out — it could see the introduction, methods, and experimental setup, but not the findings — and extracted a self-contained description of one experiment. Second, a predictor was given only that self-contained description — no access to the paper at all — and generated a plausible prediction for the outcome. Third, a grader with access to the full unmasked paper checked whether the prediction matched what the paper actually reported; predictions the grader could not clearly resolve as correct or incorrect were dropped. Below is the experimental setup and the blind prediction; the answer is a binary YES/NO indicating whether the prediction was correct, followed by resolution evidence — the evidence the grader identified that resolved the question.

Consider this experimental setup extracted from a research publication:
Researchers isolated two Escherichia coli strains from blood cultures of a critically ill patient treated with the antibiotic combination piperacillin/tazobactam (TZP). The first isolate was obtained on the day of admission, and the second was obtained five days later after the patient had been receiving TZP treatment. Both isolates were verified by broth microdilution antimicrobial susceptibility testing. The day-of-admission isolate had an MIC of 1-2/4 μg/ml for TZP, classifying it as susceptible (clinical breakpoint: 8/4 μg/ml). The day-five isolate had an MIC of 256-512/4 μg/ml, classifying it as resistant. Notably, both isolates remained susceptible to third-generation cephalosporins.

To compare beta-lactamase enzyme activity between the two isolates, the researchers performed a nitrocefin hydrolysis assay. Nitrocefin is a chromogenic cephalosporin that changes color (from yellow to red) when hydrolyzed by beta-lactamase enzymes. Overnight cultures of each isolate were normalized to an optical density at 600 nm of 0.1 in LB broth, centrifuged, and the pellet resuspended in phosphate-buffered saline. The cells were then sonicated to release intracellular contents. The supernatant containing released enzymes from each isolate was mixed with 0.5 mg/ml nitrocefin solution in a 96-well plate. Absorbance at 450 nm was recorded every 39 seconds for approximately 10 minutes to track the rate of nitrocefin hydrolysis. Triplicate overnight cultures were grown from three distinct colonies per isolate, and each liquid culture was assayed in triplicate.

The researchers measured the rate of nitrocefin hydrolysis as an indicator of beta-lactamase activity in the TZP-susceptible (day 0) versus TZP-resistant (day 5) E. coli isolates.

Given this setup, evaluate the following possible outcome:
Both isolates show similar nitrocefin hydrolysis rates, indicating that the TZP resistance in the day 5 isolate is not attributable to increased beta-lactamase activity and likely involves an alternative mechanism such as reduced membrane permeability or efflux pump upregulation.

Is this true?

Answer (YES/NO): NO